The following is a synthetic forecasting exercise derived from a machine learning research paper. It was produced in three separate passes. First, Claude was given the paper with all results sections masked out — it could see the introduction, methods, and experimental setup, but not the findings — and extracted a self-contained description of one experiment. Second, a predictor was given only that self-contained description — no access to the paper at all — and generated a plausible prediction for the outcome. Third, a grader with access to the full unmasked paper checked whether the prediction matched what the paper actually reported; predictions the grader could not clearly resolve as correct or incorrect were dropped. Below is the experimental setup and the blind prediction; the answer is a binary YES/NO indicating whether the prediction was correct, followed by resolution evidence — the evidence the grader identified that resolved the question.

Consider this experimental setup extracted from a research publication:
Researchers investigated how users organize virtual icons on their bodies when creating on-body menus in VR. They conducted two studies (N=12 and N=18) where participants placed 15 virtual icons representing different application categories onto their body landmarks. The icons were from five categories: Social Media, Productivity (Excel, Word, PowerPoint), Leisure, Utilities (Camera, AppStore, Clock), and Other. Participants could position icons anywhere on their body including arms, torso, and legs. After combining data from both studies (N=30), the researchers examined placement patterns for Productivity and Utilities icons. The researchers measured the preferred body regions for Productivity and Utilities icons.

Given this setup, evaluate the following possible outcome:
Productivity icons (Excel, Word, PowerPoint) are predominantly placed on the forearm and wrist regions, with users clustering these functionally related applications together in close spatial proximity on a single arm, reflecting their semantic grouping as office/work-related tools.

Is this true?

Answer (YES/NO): NO